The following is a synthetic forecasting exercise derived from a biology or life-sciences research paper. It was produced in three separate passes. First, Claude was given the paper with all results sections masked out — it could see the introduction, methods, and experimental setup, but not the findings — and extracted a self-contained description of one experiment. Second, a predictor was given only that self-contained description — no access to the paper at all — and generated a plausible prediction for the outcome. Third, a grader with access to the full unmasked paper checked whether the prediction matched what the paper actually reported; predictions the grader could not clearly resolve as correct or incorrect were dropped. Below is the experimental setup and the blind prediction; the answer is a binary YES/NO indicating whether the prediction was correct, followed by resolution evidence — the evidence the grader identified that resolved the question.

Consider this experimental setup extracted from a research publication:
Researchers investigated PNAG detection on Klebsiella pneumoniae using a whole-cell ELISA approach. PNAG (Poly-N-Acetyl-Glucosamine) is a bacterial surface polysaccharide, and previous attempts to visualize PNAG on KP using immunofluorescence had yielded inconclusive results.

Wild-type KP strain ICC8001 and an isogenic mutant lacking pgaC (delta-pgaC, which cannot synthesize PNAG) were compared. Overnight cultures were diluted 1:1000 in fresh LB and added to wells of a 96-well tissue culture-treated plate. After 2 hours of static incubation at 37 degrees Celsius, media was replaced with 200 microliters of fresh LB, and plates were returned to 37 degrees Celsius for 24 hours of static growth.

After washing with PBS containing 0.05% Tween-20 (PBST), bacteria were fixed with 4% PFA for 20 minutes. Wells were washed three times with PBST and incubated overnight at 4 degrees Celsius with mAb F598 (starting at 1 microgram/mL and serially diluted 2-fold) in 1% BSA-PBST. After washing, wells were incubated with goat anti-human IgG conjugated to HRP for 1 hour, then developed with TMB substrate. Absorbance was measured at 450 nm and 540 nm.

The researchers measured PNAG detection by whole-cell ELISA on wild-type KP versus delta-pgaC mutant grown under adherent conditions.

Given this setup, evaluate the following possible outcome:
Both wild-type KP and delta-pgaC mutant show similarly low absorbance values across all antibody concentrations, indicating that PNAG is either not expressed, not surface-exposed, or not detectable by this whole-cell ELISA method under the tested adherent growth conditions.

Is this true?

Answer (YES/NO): NO